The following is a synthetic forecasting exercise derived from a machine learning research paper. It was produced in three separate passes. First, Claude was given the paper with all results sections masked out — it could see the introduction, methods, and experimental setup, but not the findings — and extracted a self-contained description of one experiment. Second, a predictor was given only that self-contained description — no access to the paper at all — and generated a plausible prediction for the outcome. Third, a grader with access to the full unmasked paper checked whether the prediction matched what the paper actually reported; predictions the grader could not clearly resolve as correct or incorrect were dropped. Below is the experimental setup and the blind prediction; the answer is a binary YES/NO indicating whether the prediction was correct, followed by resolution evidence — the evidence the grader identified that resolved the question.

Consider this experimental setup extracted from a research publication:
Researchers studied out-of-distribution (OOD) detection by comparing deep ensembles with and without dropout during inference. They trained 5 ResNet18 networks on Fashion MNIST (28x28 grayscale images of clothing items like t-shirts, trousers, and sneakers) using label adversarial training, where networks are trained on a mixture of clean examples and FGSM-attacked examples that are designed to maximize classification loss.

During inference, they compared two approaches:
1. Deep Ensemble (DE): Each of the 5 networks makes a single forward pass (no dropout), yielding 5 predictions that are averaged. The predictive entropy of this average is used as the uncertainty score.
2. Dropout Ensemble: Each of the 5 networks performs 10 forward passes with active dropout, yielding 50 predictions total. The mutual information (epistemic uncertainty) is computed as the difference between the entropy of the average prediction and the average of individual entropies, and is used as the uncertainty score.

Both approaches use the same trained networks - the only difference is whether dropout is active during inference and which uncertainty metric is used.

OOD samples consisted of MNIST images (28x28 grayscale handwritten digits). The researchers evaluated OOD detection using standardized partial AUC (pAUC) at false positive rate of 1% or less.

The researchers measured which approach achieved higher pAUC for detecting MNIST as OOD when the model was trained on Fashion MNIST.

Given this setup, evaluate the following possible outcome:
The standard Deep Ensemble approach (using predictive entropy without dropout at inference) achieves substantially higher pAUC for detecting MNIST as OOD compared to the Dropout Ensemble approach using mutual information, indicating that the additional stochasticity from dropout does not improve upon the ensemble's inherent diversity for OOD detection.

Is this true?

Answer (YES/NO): NO